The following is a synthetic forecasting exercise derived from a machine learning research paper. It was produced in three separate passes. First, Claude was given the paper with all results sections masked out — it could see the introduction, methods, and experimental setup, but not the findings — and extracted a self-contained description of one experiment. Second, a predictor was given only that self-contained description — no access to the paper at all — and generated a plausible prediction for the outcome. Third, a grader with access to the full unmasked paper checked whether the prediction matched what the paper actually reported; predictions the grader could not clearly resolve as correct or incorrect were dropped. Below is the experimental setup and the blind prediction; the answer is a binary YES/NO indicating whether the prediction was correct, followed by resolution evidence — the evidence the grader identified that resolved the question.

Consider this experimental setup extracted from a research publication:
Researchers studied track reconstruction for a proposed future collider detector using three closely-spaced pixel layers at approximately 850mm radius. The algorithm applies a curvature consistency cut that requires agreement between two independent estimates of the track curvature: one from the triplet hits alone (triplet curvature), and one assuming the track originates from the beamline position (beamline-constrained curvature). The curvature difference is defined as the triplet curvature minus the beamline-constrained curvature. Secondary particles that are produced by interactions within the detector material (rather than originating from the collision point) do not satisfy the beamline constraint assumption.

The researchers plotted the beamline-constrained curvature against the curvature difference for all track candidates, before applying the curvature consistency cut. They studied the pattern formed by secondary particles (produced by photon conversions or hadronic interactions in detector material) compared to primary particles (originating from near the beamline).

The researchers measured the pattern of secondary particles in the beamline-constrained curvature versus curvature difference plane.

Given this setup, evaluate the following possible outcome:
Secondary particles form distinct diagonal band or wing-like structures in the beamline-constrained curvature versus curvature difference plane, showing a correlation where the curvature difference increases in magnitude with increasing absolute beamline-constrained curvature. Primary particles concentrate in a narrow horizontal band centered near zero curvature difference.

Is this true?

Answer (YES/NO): NO